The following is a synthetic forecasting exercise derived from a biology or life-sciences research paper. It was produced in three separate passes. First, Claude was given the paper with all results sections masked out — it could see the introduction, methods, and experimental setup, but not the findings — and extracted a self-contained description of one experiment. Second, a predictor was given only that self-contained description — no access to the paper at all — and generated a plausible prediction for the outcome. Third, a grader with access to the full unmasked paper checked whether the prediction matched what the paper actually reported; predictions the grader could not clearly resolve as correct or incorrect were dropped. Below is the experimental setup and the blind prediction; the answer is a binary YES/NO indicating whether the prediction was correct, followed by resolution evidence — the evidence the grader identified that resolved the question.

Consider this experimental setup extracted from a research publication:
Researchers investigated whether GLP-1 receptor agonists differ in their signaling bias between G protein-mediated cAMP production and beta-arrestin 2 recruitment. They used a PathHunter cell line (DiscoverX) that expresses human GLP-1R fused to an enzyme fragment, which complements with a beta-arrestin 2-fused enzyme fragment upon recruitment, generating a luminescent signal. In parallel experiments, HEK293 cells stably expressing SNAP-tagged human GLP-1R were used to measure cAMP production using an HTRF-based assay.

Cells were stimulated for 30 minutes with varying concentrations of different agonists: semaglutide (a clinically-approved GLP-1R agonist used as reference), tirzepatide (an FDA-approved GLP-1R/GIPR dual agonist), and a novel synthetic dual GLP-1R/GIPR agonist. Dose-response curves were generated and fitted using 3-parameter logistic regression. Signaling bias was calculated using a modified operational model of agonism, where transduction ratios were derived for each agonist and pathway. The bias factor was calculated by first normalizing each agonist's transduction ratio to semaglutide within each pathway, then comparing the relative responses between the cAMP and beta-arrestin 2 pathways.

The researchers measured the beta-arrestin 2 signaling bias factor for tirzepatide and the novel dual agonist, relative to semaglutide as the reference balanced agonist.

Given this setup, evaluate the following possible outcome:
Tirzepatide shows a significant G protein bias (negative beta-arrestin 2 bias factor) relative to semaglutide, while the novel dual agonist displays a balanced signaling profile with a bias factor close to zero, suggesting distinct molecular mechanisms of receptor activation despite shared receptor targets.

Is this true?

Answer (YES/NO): NO